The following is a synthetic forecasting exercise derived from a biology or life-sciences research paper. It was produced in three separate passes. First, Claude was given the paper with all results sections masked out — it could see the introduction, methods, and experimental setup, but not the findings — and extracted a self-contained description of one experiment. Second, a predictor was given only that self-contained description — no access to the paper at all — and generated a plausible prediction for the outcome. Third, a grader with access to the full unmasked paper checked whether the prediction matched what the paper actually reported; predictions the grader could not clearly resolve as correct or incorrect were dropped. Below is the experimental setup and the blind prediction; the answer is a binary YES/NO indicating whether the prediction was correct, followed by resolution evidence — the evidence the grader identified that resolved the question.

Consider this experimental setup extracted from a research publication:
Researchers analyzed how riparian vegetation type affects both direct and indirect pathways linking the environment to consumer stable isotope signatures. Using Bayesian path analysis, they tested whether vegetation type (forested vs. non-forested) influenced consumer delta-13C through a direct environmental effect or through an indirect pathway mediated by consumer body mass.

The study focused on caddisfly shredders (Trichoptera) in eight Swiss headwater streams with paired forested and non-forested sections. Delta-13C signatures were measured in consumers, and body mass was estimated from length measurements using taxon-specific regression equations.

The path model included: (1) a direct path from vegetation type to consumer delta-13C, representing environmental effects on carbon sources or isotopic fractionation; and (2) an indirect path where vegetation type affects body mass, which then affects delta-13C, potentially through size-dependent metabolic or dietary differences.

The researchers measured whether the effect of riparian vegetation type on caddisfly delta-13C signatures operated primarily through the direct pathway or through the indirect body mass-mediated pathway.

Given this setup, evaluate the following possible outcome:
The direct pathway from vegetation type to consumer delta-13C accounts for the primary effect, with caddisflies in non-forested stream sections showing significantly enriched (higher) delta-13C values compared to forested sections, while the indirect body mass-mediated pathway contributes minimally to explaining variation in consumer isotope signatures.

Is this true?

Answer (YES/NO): NO